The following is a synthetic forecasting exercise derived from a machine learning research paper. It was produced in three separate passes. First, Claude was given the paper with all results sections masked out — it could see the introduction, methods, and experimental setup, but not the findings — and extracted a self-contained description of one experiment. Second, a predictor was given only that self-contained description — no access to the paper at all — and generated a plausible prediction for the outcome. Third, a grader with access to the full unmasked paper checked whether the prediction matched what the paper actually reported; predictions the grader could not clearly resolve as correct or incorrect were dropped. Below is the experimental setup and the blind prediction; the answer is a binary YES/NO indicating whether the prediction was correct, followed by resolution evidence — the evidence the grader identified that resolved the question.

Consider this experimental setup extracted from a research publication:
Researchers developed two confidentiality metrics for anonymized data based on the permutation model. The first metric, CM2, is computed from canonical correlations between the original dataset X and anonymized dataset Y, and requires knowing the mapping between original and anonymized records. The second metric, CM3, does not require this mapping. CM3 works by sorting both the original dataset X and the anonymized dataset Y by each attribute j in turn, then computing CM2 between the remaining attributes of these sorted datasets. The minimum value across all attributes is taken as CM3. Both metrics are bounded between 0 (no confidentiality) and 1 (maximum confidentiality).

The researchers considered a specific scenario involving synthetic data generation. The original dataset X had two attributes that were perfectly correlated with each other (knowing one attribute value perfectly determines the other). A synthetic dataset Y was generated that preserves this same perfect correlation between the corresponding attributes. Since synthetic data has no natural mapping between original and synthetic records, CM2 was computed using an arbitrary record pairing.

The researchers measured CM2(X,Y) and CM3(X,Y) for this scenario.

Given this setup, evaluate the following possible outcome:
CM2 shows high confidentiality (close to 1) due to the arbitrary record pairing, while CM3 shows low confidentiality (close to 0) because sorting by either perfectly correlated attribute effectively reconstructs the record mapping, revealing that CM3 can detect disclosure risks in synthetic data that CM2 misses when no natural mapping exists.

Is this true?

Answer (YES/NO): YES